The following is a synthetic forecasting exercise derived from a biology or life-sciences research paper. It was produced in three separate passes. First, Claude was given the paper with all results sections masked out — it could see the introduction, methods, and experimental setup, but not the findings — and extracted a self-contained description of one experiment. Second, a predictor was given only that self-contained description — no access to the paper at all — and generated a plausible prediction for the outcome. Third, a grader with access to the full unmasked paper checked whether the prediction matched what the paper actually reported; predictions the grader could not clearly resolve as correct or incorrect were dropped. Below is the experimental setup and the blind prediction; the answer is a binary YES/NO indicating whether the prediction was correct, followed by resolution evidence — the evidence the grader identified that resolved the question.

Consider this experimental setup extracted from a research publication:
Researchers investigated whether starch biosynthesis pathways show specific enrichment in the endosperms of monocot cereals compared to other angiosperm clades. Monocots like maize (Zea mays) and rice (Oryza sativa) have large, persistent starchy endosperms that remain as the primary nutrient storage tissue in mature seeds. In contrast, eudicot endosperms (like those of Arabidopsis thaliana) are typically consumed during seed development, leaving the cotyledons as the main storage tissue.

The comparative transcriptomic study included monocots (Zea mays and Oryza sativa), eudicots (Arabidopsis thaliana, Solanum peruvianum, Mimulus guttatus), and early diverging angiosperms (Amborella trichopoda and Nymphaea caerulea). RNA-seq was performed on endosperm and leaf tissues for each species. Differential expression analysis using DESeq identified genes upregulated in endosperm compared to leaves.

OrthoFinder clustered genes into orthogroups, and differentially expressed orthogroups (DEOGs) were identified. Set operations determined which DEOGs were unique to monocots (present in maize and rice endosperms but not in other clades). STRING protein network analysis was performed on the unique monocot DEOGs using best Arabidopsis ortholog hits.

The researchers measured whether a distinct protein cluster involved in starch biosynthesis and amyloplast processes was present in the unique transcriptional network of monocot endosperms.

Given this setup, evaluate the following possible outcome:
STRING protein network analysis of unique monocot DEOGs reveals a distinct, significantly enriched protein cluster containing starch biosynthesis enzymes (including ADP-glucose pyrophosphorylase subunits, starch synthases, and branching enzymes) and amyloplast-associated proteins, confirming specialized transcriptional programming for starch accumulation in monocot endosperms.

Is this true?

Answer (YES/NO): YES